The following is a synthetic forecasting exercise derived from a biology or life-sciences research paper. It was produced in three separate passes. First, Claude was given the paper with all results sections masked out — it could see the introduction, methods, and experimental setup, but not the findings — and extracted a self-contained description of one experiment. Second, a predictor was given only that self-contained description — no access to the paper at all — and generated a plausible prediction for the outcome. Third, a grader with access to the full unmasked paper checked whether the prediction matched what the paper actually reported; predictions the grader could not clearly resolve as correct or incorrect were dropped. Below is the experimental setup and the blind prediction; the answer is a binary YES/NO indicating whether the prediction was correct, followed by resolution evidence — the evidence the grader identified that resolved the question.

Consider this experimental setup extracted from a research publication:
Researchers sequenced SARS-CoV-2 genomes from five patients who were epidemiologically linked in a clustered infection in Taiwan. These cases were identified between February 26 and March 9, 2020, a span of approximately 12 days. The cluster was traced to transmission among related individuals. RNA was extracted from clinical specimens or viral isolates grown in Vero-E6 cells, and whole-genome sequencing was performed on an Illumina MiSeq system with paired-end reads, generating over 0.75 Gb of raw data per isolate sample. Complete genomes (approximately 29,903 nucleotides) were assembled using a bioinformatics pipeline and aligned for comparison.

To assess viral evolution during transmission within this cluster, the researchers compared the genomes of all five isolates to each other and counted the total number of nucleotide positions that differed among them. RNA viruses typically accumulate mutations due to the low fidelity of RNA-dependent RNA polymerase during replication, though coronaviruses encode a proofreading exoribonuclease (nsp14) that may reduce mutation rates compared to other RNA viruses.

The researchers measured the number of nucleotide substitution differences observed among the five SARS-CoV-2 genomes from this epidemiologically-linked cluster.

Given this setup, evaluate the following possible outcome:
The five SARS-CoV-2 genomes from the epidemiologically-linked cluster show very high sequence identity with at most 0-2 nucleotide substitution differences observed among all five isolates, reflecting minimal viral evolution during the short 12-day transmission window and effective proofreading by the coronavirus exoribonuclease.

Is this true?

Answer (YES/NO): NO